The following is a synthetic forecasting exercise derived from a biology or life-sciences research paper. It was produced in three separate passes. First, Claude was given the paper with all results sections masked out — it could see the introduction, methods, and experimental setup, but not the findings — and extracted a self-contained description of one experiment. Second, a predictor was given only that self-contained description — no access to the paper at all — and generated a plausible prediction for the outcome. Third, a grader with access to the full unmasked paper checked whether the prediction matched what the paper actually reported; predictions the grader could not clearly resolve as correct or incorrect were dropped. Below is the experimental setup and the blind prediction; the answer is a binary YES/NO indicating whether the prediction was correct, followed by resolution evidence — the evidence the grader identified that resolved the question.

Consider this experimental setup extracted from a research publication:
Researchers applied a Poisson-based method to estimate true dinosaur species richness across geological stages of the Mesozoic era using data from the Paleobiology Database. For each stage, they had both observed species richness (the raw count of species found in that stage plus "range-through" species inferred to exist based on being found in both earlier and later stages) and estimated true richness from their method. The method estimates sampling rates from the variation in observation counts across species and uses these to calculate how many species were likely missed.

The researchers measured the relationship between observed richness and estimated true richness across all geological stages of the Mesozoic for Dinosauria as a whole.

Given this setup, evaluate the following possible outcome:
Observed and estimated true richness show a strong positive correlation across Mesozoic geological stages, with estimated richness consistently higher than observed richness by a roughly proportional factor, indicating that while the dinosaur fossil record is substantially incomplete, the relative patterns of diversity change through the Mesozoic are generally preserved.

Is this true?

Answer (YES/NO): NO